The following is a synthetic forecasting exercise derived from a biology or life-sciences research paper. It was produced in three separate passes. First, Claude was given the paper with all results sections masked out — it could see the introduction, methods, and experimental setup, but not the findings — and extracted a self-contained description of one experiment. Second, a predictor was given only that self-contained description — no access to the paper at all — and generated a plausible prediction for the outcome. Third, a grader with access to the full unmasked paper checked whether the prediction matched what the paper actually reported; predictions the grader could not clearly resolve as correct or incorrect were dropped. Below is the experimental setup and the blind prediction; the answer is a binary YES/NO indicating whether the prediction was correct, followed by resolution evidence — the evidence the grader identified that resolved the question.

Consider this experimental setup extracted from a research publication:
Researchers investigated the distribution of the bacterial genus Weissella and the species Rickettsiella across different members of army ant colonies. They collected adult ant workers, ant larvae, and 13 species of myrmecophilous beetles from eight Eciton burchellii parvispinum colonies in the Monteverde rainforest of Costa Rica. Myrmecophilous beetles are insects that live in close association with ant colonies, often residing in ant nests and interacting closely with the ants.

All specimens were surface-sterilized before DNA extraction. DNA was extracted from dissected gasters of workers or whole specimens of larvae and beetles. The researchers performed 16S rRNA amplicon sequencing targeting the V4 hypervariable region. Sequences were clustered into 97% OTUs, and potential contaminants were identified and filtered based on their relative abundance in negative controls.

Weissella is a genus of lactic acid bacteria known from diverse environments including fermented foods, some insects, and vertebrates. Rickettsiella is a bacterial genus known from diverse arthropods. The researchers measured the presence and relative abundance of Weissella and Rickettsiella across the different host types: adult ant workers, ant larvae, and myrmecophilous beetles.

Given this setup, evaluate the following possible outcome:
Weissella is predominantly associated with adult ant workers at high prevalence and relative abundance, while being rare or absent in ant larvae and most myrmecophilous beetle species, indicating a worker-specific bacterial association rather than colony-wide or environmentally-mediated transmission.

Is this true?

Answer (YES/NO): NO